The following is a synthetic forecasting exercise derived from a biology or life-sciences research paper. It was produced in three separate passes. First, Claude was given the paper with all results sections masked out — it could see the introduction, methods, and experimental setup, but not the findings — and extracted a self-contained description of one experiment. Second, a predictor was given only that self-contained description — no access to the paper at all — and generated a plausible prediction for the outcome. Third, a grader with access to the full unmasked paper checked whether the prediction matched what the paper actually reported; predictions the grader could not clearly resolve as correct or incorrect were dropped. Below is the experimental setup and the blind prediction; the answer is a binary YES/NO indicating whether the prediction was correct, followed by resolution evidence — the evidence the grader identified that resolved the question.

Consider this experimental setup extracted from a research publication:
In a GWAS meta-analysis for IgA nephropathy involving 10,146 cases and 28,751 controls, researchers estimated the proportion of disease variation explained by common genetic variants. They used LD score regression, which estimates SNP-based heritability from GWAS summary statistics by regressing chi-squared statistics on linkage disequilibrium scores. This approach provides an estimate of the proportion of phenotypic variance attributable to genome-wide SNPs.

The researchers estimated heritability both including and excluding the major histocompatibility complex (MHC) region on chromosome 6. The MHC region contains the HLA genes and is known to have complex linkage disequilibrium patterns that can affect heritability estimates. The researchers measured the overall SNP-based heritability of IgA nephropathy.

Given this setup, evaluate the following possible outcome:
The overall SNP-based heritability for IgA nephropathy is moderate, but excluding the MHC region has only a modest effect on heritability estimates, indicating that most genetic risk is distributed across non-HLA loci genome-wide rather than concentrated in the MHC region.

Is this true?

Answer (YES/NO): NO